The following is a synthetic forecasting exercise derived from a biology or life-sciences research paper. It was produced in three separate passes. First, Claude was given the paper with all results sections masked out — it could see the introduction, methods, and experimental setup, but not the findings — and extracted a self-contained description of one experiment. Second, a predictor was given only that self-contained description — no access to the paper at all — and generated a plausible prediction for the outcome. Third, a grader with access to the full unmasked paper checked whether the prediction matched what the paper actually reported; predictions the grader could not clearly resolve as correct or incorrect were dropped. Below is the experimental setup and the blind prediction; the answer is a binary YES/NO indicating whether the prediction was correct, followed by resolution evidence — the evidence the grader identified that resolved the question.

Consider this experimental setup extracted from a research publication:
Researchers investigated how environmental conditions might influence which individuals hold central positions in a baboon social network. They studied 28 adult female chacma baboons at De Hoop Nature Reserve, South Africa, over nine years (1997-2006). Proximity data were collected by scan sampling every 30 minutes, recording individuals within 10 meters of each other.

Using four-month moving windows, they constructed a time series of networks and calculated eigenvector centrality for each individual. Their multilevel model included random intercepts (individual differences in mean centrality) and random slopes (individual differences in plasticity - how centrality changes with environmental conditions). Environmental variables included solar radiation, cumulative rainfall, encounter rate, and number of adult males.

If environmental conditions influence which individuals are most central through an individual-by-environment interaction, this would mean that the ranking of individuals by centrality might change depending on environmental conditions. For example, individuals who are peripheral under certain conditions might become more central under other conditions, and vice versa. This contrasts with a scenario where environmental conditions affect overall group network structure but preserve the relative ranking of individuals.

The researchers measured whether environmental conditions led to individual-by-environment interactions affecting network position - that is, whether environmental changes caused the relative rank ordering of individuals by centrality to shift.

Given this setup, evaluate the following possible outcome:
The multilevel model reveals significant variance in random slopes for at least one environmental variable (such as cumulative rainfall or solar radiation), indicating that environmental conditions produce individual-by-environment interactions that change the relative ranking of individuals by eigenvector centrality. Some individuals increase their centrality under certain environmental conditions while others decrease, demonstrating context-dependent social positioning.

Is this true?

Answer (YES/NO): YES